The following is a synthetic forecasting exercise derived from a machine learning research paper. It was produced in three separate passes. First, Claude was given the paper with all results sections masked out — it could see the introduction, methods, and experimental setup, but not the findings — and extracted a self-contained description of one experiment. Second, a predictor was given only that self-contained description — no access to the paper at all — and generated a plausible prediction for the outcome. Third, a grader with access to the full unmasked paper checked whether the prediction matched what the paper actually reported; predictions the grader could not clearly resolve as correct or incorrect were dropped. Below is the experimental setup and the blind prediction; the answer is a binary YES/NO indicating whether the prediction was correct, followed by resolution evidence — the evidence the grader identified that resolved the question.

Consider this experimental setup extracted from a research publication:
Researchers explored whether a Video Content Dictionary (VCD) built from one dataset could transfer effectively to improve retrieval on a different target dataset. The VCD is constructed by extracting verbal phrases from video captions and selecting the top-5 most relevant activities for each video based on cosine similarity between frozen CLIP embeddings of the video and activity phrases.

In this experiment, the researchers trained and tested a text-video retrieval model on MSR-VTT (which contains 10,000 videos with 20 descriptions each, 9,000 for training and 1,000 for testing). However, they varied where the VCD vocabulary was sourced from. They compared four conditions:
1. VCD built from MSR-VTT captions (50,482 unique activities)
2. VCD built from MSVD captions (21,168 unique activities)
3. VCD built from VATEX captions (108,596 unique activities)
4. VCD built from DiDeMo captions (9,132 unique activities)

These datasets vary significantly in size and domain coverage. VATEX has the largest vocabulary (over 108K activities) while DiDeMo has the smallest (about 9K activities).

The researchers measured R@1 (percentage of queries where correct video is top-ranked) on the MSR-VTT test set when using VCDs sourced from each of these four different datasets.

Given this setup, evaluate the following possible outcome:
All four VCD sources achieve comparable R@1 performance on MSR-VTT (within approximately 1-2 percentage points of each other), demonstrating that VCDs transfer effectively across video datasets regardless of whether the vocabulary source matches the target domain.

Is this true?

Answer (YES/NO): YES